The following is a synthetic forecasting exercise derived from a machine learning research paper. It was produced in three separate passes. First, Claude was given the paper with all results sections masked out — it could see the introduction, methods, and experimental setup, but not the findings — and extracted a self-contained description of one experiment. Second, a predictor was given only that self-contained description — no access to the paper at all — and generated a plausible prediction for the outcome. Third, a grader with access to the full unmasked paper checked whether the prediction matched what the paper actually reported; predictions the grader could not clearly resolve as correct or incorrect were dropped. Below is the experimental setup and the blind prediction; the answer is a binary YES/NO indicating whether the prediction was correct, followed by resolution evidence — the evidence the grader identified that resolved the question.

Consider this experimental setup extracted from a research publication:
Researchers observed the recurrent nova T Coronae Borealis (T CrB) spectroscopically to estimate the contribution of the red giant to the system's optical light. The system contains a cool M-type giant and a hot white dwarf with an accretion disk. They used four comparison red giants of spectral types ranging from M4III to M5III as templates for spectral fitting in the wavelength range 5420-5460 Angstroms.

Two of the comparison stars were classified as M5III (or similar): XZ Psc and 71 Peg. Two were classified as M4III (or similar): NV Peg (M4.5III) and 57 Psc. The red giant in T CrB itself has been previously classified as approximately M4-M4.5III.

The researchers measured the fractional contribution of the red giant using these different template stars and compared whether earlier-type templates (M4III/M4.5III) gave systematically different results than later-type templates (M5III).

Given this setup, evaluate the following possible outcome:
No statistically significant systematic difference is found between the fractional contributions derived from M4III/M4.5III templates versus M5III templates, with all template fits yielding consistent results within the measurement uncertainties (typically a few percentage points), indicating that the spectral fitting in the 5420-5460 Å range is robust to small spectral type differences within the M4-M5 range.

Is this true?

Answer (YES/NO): NO